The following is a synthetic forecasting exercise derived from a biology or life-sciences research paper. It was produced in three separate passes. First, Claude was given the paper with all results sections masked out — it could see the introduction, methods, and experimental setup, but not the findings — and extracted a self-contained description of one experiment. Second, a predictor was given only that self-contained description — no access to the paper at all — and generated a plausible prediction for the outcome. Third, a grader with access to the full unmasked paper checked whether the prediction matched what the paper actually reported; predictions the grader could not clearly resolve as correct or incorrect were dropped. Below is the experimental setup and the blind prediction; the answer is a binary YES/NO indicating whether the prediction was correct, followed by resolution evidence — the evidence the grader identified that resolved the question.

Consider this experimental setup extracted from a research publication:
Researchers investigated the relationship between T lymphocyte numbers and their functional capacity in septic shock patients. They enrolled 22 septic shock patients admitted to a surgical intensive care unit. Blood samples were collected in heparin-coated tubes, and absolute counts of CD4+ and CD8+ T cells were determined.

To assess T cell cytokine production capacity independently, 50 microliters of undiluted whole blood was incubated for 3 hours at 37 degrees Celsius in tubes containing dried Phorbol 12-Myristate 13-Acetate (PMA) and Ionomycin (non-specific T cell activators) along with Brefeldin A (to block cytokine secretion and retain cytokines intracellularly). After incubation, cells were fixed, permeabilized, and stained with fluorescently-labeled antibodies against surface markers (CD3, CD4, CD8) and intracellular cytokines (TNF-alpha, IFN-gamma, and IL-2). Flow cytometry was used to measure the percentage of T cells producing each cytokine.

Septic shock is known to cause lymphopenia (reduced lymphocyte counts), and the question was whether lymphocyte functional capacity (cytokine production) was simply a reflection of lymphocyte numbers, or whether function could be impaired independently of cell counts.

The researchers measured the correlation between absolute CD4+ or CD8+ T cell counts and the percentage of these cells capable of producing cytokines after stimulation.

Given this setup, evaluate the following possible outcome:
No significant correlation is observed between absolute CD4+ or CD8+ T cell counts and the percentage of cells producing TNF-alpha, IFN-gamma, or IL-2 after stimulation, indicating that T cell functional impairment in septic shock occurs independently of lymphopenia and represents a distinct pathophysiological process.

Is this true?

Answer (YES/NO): NO